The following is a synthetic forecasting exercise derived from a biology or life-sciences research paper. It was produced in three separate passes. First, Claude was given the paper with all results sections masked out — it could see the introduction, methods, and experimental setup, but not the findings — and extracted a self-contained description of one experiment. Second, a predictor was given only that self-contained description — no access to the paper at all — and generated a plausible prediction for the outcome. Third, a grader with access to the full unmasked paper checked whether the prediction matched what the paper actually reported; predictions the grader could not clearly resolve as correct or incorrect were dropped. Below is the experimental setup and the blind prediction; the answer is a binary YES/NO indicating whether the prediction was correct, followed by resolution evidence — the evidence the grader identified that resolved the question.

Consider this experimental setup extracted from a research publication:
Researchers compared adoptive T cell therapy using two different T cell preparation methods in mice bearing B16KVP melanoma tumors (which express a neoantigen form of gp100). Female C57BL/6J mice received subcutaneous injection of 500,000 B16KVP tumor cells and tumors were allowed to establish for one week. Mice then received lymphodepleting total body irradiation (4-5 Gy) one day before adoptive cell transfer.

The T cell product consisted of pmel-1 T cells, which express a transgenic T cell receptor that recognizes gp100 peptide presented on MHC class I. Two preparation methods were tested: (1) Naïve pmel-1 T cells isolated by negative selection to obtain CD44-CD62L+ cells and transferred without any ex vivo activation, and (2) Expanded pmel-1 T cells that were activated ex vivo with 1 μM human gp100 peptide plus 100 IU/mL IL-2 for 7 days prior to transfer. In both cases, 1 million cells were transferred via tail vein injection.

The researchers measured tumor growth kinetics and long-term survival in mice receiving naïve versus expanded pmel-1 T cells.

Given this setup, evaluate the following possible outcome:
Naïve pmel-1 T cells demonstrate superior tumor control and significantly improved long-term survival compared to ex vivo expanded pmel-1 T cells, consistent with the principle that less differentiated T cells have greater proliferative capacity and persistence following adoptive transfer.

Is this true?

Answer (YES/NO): YES